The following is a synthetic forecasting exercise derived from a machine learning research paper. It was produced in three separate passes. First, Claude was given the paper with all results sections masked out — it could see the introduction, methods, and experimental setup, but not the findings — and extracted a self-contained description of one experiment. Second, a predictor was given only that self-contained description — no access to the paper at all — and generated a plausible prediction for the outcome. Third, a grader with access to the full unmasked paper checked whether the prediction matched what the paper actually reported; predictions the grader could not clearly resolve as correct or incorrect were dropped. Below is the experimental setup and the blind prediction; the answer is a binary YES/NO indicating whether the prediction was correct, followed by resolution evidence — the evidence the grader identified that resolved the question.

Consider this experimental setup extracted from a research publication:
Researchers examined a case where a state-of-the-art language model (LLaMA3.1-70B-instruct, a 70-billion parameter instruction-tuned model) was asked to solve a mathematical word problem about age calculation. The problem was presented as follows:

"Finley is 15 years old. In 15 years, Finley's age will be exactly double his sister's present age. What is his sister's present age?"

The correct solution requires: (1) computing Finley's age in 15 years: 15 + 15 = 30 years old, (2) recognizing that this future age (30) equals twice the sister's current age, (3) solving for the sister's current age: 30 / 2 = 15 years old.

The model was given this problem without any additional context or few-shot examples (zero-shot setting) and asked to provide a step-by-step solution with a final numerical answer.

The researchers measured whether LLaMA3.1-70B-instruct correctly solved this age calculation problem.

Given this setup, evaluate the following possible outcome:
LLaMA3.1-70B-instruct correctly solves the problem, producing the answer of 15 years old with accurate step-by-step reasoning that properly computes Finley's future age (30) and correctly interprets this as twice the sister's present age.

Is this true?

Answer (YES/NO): NO